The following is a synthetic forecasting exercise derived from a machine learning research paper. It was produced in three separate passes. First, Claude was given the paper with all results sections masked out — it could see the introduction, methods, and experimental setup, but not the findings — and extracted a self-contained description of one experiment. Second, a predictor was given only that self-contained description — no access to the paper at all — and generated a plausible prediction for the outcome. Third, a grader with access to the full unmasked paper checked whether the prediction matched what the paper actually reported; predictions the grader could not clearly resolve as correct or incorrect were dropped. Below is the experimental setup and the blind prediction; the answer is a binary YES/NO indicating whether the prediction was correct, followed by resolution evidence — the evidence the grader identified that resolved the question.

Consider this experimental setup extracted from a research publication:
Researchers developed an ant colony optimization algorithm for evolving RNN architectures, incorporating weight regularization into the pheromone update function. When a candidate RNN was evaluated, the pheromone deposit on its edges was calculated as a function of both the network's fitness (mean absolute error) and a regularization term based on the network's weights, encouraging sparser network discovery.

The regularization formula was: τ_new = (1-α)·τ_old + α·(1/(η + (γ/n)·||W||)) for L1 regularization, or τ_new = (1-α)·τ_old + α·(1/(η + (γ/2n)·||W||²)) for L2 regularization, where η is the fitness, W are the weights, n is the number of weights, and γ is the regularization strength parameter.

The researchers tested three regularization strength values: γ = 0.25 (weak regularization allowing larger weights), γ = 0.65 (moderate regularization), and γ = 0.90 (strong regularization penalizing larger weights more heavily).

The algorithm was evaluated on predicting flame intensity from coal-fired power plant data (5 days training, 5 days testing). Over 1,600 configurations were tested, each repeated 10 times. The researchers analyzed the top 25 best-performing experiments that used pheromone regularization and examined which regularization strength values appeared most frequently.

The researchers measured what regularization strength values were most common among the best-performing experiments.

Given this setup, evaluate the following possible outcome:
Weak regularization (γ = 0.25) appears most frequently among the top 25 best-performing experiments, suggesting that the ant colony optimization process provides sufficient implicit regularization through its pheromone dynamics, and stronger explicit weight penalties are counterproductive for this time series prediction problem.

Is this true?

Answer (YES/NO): NO